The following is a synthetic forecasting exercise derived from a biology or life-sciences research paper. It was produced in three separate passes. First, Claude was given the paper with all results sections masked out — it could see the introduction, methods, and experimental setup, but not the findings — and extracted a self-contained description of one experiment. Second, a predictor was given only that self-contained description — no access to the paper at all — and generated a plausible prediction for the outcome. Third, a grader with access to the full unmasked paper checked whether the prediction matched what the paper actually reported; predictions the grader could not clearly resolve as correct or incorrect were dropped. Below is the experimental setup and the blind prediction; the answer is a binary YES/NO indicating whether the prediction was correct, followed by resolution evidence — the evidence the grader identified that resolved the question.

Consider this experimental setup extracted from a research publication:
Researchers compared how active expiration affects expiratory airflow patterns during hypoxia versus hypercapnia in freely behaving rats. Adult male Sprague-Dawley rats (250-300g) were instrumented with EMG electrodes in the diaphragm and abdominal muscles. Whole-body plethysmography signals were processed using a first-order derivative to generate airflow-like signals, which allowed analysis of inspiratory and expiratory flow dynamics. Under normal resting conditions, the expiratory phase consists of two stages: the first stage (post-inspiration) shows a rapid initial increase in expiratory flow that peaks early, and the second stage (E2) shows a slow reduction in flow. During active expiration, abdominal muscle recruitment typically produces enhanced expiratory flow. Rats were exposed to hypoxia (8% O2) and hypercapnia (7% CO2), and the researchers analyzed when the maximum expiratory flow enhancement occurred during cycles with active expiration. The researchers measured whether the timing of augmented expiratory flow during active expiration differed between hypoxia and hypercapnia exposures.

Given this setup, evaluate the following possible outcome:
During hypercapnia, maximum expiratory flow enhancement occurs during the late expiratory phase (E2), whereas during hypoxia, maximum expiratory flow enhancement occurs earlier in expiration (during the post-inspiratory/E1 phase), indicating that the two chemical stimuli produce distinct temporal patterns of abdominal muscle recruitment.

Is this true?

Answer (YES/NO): NO